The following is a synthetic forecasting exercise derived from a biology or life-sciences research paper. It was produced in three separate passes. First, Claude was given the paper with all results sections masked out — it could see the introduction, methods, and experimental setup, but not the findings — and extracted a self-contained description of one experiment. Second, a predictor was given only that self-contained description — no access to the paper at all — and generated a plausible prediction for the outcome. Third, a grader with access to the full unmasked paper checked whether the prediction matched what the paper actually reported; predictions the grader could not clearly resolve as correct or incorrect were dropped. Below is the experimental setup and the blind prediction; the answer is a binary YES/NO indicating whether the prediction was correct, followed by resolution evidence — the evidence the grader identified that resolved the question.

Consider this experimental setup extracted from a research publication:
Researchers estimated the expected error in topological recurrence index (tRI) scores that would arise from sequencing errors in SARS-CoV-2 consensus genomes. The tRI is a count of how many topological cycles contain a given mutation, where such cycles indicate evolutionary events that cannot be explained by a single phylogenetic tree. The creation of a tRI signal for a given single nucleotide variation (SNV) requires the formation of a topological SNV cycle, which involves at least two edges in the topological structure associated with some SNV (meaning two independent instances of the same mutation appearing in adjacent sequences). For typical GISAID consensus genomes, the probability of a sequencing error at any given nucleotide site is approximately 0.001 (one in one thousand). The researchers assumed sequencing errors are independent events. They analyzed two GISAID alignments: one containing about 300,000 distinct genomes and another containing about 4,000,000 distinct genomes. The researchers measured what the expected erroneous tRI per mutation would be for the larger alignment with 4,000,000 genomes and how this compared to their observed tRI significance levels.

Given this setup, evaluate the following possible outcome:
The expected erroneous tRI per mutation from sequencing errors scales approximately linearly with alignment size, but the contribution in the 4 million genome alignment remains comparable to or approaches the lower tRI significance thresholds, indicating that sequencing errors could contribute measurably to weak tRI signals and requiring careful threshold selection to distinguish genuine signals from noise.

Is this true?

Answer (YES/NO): NO